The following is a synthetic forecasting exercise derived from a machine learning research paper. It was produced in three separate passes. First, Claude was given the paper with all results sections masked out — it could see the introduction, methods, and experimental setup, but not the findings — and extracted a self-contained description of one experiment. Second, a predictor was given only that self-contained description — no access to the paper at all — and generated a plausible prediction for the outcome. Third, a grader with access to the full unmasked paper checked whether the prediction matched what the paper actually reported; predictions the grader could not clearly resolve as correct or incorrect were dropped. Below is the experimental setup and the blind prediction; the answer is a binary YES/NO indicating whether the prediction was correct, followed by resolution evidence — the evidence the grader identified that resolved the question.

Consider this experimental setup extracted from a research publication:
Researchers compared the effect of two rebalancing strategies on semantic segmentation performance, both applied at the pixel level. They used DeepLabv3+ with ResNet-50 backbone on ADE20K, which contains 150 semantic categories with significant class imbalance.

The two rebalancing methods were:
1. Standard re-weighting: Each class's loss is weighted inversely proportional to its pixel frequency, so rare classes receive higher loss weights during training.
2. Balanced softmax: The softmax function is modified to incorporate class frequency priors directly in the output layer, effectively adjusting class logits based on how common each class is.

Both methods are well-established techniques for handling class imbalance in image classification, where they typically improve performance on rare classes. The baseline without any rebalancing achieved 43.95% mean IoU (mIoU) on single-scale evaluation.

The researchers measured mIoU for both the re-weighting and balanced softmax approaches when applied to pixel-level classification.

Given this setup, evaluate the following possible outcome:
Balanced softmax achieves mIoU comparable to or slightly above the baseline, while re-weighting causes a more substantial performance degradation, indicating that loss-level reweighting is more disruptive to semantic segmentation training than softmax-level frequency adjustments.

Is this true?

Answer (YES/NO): NO